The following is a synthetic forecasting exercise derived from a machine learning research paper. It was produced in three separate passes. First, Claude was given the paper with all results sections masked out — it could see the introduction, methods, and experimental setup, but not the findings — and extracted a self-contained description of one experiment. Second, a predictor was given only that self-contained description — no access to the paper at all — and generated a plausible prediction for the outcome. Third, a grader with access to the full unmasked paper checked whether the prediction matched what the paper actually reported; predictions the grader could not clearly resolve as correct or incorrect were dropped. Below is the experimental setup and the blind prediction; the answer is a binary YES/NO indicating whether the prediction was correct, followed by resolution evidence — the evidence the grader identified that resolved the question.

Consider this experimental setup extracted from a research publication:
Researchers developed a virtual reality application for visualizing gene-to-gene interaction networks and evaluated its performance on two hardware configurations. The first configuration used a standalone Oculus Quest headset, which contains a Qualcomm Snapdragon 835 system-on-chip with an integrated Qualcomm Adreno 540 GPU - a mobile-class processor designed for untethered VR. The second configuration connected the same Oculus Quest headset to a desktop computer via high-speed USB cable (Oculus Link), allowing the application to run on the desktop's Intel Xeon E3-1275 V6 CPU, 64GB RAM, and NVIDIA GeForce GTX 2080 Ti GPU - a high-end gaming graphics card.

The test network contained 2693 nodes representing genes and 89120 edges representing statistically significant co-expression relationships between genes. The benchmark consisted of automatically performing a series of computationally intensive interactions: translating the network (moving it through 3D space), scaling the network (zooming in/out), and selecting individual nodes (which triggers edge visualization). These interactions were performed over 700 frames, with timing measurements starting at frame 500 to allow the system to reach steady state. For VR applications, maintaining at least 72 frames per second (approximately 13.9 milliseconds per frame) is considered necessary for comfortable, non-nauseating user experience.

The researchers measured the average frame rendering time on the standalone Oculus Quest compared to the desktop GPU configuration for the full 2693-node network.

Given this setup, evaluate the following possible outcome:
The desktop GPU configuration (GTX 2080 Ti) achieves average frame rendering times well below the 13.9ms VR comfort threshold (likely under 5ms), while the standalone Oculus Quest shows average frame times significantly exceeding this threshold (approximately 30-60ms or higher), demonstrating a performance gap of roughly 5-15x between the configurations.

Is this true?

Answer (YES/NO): NO